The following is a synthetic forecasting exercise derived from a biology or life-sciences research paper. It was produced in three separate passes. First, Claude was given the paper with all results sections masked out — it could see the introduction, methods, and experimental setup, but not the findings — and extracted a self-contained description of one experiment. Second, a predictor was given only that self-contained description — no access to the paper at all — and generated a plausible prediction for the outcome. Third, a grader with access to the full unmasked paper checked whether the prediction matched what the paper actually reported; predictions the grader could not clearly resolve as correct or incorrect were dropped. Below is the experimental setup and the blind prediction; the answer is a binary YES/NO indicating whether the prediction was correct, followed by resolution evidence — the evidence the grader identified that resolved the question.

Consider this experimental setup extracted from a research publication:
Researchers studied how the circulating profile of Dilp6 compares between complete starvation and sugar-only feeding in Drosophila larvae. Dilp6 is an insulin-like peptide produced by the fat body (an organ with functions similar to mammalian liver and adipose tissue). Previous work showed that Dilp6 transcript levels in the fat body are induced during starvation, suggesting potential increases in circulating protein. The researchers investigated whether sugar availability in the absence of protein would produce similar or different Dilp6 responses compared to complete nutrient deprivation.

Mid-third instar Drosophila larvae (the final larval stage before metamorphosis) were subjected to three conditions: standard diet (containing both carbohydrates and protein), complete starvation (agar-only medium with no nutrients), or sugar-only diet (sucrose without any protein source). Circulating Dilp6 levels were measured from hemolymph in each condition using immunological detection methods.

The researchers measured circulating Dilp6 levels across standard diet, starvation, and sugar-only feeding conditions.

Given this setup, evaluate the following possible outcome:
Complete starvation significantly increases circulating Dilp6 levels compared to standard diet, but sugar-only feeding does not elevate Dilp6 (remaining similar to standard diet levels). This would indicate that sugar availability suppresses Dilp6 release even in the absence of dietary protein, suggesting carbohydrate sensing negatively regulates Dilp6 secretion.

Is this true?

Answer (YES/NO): NO